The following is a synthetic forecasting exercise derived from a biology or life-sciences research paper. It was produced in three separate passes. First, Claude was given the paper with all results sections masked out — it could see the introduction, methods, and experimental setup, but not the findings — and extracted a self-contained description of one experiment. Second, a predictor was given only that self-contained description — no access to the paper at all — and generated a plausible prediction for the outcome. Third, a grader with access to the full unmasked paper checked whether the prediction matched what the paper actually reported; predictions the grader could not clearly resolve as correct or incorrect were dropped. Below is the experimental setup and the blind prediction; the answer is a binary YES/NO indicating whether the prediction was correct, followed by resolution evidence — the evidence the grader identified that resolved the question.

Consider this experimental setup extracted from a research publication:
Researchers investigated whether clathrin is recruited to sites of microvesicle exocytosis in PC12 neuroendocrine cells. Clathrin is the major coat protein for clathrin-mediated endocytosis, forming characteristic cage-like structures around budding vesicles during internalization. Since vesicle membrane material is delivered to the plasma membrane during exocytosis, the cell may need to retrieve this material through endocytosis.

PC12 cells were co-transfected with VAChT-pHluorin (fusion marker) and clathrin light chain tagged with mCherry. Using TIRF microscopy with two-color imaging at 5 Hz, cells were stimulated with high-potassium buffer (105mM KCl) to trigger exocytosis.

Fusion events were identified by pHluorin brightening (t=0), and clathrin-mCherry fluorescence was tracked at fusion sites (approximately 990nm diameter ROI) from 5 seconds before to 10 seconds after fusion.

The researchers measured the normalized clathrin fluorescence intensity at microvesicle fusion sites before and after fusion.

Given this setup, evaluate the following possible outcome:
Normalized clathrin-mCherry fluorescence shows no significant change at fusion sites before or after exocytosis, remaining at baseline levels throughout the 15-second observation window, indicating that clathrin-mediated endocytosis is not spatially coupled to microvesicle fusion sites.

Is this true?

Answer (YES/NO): NO